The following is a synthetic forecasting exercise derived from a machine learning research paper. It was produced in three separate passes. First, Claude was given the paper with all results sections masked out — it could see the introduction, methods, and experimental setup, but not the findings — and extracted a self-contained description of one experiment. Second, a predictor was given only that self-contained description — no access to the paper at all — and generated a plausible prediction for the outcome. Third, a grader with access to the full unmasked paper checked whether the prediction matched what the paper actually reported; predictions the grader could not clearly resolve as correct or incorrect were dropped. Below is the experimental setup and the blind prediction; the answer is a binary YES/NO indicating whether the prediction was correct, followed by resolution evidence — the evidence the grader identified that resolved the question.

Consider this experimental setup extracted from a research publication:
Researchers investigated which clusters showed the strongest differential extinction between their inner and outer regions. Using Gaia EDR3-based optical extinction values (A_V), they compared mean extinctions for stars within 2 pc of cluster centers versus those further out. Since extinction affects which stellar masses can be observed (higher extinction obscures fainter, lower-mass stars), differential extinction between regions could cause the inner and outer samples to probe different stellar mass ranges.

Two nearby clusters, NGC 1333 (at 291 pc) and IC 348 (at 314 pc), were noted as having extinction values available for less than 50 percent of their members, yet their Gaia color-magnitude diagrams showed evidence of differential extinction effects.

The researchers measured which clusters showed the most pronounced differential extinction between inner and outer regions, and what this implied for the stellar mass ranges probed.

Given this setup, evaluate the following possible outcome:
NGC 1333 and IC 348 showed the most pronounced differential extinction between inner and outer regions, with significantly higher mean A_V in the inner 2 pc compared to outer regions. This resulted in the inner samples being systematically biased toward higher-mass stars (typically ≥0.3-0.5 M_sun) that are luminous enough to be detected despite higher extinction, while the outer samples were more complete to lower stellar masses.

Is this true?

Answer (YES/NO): NO